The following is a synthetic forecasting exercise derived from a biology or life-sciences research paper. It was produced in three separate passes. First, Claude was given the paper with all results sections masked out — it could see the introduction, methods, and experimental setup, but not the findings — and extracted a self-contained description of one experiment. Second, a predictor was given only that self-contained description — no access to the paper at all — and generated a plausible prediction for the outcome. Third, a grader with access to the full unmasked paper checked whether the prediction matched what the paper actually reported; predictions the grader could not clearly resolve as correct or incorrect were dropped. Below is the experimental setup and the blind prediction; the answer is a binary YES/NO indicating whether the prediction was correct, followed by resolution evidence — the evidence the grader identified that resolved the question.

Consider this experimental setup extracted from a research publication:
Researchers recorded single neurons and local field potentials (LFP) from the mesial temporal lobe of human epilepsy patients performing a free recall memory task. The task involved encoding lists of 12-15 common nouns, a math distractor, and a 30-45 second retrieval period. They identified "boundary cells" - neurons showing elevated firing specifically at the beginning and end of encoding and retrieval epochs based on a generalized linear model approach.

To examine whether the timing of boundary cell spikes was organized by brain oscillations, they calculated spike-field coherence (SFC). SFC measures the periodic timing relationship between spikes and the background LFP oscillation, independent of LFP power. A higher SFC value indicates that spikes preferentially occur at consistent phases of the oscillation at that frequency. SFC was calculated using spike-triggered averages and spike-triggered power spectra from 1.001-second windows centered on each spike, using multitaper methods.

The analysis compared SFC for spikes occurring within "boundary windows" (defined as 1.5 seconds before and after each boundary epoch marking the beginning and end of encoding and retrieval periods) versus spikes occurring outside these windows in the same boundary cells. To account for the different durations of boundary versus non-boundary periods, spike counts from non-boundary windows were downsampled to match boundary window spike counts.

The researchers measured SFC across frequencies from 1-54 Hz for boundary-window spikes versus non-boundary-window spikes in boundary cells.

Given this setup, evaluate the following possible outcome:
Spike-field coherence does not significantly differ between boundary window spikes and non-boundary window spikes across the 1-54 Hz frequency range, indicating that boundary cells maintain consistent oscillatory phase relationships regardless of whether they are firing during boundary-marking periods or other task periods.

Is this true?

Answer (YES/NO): NO